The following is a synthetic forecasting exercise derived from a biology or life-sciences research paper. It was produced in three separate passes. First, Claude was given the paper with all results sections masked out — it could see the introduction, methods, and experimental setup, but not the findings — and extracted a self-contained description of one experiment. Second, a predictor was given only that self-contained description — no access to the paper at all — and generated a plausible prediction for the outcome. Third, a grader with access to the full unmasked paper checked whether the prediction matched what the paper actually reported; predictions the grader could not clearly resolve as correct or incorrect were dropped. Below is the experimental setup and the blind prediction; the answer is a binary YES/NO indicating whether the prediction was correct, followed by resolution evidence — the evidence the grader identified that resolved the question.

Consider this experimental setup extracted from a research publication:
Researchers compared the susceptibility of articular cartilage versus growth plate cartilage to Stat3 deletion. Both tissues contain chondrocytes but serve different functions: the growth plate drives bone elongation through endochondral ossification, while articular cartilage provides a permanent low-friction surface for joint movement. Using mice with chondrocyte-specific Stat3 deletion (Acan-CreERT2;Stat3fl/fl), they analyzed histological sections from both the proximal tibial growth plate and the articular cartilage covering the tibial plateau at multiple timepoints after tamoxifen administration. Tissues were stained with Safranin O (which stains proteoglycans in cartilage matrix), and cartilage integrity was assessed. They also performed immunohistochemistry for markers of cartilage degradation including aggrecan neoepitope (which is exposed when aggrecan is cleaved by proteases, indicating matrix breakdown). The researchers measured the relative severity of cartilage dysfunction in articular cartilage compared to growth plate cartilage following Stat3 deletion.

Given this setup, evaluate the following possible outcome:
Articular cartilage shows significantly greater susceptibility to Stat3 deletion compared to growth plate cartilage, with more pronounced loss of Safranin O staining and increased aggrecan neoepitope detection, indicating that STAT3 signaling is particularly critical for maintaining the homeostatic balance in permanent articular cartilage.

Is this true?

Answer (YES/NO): NO